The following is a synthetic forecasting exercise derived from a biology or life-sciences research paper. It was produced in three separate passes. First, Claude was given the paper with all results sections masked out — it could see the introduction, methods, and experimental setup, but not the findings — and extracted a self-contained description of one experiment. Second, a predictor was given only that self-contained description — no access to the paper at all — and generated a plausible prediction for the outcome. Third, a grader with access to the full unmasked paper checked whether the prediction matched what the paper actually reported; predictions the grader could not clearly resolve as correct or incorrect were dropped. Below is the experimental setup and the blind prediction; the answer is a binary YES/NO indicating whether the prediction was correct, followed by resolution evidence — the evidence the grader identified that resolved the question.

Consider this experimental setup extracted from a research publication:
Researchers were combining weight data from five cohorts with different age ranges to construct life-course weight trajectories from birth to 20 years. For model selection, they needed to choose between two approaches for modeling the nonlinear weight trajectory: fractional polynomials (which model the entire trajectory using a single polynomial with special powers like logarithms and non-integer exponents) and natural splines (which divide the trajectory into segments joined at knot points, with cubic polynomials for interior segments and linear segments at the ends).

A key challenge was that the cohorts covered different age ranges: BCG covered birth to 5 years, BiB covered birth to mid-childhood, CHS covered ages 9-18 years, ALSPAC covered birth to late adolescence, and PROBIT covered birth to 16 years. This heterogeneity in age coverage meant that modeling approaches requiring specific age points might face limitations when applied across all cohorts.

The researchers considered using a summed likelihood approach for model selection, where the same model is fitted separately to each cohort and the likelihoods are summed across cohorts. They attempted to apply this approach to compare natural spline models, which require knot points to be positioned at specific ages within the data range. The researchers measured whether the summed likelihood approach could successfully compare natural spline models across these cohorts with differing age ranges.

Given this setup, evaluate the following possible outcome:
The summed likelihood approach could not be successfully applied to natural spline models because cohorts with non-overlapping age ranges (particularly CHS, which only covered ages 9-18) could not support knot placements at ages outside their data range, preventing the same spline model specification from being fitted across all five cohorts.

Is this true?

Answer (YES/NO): YES